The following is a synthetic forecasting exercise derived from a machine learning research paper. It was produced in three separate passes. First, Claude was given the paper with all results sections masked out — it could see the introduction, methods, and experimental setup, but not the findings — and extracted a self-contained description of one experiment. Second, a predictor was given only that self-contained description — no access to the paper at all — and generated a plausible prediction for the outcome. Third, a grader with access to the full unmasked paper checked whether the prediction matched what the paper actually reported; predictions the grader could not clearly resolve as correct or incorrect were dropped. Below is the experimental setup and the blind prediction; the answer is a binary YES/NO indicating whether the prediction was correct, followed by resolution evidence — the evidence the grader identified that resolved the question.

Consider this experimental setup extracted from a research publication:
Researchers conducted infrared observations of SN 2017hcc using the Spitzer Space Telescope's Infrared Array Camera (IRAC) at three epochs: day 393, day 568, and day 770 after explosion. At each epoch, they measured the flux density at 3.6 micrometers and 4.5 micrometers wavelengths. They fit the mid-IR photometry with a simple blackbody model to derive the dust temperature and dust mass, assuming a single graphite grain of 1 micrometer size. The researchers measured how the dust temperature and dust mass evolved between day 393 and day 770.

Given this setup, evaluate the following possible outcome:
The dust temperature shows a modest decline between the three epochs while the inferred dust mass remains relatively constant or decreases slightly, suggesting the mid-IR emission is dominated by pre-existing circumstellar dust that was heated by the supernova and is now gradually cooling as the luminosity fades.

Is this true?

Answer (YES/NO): NO